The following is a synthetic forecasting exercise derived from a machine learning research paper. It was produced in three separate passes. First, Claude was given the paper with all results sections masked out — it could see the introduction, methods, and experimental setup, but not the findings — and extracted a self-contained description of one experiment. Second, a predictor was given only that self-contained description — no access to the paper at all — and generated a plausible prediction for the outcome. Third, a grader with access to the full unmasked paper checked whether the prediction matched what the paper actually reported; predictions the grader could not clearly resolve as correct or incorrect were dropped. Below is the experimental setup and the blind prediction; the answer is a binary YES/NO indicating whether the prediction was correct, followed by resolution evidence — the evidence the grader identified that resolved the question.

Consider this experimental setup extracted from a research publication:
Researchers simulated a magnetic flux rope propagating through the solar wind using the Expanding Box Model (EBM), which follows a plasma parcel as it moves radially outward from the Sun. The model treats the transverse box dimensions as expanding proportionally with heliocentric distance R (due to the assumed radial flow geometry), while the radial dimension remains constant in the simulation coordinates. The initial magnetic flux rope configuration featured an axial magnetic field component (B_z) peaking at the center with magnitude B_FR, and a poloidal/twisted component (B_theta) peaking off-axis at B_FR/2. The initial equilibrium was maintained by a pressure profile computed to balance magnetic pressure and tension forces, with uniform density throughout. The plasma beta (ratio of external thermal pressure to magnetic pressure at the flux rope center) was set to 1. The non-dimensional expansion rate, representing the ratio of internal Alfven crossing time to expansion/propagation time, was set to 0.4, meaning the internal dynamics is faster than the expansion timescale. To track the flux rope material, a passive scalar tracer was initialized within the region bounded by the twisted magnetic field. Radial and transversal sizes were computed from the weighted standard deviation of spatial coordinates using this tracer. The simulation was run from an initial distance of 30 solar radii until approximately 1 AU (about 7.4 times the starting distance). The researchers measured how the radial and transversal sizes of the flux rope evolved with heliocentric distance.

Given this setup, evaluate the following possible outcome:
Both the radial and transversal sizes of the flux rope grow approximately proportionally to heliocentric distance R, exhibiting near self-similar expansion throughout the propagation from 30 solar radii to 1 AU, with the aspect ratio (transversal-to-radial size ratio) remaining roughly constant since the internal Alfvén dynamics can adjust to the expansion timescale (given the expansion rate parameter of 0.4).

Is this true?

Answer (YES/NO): NO